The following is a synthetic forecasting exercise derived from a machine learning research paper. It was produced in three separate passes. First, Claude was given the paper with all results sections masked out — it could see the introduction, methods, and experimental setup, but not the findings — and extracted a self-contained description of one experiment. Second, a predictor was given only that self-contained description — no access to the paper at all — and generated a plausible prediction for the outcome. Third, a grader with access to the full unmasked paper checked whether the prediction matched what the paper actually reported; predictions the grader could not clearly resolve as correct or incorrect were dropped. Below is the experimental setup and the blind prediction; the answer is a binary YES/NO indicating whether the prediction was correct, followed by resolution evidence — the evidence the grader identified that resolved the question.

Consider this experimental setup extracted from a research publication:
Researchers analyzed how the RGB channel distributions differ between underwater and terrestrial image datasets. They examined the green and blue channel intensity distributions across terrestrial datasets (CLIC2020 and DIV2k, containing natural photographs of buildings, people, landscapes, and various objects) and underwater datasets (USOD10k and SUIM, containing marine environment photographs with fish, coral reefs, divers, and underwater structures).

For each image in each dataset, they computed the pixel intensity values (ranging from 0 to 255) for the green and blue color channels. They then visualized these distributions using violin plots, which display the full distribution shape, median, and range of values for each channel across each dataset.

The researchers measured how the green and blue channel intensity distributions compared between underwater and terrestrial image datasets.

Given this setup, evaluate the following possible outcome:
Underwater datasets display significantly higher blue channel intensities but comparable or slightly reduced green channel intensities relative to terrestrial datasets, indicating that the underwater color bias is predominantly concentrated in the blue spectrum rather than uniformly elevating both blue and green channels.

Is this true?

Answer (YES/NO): NO